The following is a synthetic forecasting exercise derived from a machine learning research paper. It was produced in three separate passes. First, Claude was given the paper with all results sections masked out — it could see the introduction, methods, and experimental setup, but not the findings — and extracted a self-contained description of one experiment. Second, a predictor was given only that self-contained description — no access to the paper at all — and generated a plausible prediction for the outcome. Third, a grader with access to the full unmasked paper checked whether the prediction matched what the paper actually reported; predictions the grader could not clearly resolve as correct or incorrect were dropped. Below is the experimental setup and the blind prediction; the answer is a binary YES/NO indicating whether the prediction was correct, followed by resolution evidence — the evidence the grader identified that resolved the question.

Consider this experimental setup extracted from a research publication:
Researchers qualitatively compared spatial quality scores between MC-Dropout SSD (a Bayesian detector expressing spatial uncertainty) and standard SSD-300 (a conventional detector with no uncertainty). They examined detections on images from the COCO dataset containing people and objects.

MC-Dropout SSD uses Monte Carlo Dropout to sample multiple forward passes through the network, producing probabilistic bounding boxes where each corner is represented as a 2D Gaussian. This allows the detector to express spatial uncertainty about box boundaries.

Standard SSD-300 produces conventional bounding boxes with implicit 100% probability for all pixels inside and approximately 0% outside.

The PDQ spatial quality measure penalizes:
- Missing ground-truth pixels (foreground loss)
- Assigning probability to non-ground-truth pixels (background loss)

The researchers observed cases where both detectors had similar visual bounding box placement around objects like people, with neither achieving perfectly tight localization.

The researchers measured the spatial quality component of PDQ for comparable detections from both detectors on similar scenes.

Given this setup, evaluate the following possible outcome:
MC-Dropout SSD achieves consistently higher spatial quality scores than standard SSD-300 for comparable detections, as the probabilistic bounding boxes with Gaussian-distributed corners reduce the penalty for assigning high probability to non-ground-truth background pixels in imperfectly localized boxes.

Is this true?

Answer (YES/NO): YES